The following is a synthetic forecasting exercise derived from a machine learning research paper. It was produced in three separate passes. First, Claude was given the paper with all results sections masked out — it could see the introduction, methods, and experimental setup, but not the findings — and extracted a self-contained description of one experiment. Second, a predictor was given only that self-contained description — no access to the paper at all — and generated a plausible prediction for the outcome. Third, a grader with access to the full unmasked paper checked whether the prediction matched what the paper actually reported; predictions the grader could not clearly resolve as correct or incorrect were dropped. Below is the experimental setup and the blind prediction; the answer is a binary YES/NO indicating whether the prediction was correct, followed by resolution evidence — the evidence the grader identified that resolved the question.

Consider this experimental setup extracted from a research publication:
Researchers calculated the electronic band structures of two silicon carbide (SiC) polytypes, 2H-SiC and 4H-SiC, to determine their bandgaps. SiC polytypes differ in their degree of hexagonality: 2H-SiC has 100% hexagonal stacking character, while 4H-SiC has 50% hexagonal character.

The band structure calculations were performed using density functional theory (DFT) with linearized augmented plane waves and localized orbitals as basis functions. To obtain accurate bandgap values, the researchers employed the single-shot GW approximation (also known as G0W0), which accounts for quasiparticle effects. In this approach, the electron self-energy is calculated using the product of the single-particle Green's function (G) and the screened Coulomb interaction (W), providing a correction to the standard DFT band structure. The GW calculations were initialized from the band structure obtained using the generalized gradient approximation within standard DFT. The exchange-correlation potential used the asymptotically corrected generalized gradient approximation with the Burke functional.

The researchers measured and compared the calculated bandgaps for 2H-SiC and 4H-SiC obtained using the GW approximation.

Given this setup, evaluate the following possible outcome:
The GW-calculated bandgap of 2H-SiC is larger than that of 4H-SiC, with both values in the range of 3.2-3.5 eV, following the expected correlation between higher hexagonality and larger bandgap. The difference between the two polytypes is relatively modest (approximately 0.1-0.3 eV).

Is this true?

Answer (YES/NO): NO